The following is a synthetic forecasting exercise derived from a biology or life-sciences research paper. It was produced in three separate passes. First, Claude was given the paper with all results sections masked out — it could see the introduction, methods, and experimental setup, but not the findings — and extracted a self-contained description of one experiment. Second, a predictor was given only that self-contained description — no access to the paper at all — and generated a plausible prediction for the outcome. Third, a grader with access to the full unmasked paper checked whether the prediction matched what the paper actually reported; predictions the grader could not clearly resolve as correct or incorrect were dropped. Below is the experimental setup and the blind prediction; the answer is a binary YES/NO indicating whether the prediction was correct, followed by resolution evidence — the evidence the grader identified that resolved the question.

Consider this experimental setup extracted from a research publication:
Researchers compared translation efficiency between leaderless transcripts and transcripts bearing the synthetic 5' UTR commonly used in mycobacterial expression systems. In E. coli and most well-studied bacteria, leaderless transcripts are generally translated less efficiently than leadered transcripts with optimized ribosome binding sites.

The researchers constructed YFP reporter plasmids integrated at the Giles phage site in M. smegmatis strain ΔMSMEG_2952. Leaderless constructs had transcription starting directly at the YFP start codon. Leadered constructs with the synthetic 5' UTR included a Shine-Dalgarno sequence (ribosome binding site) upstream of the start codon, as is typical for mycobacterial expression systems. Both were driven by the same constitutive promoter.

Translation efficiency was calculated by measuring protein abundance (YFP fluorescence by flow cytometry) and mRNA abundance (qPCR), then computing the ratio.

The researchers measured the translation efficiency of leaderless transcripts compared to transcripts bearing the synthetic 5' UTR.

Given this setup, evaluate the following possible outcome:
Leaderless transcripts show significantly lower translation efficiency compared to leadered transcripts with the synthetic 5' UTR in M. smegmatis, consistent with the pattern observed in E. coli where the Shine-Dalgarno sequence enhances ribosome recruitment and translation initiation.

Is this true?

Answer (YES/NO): YES